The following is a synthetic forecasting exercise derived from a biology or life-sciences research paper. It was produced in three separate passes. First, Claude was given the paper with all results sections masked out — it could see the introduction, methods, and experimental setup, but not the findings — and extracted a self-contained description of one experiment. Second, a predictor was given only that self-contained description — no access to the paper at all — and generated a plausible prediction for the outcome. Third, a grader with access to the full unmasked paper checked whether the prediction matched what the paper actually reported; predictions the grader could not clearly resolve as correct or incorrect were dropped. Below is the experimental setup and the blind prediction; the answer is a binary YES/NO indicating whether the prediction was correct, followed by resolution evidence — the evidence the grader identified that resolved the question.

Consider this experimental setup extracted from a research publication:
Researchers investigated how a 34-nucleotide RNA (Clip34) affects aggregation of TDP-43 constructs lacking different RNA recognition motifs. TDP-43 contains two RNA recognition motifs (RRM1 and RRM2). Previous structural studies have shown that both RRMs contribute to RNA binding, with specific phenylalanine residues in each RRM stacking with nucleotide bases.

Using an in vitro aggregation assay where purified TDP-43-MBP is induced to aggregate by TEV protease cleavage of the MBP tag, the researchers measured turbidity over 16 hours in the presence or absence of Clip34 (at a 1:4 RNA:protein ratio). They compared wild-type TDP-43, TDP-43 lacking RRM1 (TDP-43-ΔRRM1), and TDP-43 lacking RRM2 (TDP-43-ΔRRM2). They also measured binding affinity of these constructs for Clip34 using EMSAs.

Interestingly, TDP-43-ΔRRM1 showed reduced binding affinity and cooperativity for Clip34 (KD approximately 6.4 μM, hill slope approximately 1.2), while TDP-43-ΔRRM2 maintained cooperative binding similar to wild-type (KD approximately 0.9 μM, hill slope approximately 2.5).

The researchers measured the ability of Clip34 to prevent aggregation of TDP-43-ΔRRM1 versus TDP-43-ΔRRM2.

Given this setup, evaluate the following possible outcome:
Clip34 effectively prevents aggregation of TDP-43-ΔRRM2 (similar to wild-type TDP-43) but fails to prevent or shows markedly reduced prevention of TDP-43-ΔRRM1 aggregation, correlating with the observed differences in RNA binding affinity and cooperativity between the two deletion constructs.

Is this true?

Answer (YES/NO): NO